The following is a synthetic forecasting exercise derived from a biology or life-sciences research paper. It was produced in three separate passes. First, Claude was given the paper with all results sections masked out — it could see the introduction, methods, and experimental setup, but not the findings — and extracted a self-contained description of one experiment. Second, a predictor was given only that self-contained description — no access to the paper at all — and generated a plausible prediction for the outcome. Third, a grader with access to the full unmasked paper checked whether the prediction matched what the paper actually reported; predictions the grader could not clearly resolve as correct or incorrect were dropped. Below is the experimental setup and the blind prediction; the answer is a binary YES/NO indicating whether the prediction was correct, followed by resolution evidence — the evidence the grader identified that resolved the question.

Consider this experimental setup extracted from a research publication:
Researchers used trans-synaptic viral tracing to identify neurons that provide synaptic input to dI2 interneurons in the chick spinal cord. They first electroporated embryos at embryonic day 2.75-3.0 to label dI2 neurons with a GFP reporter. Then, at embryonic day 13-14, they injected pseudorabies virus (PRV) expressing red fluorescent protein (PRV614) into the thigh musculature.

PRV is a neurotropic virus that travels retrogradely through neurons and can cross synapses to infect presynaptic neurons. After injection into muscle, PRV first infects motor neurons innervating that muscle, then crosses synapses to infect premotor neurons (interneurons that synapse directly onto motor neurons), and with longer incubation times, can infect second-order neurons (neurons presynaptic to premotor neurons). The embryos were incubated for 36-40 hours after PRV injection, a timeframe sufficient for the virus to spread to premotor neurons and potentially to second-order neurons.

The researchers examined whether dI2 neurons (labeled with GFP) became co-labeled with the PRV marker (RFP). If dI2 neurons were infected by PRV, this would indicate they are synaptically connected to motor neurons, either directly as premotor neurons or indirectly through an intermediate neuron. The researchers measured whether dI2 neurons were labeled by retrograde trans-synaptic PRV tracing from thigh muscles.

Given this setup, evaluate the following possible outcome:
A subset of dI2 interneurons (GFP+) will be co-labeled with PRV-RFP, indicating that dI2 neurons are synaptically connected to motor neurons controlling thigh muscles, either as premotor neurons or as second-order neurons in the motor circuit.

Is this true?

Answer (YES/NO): NO